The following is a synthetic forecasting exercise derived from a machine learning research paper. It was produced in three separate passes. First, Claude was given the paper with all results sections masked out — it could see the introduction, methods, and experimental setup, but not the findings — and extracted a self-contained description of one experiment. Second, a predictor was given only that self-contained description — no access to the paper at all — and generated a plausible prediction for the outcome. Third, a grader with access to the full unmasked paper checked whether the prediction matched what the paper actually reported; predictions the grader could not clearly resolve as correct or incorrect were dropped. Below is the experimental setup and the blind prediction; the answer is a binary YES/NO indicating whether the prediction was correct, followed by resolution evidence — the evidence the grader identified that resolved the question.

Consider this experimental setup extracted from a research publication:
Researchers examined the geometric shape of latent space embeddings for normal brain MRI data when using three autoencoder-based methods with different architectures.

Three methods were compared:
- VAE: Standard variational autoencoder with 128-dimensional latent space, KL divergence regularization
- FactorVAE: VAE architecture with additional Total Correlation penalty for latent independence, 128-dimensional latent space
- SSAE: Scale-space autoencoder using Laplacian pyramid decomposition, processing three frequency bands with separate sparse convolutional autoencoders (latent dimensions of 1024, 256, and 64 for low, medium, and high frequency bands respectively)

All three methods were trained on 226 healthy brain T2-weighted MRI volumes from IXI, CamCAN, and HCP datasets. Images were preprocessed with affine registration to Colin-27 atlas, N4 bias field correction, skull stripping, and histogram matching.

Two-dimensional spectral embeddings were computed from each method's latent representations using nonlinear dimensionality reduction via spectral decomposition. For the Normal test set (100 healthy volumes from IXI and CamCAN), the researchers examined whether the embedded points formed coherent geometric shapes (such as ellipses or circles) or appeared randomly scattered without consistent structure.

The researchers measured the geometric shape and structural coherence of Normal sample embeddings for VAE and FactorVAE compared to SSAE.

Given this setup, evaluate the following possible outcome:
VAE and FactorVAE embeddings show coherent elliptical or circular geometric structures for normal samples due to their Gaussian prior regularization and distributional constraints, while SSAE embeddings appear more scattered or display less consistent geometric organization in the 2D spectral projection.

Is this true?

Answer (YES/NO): YES